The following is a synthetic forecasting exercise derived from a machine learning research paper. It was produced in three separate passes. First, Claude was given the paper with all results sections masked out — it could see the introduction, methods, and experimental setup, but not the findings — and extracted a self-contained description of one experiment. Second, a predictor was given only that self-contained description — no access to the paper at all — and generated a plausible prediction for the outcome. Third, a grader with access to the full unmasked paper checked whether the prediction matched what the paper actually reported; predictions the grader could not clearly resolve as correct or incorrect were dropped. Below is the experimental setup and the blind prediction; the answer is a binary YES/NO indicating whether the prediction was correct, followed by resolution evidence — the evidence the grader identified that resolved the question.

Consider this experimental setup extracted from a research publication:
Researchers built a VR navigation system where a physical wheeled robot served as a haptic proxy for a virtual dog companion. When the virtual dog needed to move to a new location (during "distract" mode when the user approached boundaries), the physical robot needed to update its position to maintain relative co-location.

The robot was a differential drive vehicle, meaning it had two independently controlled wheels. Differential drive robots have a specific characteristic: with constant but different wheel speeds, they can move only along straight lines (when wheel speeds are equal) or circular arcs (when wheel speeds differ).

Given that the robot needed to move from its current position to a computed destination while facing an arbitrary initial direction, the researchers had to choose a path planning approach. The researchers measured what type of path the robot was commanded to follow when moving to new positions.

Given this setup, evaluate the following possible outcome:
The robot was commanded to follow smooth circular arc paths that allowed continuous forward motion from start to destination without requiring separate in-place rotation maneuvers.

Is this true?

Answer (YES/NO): YES